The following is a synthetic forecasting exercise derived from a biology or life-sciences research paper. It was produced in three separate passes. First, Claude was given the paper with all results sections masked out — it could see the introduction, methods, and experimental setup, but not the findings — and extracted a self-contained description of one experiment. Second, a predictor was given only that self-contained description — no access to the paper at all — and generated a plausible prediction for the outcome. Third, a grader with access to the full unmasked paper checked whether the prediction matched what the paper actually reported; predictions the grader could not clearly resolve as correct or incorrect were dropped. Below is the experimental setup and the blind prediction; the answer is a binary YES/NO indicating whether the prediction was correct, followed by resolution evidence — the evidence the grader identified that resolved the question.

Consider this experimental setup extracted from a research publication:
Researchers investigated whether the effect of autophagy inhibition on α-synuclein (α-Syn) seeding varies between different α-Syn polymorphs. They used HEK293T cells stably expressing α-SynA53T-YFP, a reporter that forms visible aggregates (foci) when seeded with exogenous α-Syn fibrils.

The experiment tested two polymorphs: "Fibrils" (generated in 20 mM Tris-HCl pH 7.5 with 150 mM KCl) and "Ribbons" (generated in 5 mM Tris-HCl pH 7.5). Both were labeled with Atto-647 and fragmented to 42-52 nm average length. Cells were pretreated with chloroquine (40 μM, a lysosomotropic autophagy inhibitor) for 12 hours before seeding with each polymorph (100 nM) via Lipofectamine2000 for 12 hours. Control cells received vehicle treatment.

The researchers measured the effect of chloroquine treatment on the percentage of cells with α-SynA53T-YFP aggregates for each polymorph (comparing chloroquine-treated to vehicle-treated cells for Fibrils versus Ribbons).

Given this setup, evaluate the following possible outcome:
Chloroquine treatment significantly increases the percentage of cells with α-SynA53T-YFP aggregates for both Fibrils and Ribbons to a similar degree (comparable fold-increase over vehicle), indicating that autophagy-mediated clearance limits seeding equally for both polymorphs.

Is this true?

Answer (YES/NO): NO